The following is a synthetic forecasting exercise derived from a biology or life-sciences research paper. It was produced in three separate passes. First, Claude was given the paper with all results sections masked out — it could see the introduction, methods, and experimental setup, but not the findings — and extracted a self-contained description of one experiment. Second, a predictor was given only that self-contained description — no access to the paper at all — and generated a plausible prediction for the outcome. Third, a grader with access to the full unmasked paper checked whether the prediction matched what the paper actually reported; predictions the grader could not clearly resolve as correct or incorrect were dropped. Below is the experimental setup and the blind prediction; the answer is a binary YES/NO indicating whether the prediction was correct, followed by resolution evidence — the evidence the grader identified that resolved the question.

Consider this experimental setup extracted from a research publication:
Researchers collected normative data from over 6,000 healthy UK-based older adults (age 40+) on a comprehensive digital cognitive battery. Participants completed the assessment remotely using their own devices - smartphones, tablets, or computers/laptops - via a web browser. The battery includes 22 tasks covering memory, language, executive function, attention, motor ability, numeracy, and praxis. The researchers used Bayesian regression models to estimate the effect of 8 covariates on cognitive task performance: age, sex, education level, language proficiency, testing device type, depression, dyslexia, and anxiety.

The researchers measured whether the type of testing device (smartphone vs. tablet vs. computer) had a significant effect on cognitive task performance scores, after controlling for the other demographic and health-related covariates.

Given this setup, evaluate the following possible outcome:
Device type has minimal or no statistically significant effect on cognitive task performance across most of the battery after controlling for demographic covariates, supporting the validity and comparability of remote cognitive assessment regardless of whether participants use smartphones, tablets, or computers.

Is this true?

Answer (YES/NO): NO